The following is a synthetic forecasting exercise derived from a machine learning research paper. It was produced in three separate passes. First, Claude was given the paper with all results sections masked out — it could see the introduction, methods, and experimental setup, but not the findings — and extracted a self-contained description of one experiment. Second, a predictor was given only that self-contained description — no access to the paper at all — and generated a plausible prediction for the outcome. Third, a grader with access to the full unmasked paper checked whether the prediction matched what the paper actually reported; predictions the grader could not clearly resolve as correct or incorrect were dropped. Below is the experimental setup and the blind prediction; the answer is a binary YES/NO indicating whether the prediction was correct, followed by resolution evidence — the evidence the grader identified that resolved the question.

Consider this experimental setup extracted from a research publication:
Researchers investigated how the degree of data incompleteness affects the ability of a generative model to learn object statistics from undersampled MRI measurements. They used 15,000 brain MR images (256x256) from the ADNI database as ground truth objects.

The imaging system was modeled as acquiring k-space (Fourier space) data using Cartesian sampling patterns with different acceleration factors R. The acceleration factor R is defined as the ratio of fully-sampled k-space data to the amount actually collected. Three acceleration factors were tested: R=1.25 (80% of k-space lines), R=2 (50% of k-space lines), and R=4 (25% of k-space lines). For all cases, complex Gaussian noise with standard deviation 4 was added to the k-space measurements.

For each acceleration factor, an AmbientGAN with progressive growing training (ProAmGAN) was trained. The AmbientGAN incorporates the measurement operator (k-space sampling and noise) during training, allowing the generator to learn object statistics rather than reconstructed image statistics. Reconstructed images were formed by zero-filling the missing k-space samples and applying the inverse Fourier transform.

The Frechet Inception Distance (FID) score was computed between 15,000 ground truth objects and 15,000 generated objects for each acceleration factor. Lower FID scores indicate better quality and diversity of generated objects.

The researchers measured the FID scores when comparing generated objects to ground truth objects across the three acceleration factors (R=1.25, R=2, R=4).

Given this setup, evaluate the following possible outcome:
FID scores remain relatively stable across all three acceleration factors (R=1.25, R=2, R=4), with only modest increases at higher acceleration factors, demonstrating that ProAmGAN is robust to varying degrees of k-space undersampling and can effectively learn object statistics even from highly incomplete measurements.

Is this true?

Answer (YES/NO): NO